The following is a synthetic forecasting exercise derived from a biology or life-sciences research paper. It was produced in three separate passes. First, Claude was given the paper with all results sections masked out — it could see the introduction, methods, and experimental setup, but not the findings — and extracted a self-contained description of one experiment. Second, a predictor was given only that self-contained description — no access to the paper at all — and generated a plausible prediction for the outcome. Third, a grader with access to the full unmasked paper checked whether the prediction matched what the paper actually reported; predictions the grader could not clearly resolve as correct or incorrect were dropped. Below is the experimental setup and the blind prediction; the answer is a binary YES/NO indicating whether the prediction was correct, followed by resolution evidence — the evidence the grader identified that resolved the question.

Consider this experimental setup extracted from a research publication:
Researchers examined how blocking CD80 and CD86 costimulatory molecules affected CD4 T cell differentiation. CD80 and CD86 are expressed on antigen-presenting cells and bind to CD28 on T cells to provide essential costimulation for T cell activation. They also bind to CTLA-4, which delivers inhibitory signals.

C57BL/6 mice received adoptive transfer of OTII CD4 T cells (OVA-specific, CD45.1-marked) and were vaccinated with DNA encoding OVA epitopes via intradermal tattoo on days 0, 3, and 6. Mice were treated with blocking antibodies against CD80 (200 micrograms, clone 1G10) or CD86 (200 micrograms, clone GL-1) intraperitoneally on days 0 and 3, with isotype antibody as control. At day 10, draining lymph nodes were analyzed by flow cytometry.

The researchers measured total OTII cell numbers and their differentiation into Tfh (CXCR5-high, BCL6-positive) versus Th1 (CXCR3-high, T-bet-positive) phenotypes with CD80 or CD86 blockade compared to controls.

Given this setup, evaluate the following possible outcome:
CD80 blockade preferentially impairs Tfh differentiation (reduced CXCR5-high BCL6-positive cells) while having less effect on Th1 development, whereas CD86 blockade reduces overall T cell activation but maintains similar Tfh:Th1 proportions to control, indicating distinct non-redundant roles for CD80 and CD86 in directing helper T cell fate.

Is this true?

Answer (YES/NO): NO